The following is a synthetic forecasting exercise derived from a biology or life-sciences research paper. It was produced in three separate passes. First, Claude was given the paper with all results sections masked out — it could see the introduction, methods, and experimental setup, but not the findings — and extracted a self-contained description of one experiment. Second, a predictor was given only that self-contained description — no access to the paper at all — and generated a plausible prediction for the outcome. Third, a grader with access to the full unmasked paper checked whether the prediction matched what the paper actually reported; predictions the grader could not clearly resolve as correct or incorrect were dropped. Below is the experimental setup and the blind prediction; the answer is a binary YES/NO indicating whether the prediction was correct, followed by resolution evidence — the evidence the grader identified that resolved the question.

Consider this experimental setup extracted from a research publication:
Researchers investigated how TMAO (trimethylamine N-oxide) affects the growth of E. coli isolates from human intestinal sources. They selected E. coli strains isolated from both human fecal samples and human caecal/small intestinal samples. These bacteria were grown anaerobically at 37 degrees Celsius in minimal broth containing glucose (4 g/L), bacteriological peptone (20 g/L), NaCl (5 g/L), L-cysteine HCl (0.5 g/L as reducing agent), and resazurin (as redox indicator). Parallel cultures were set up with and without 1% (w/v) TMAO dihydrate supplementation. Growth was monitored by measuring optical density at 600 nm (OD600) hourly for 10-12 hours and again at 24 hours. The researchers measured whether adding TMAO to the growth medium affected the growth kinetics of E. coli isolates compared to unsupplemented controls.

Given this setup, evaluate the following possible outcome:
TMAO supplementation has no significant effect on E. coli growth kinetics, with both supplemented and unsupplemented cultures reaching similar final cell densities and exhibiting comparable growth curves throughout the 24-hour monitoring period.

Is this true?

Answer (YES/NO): NO